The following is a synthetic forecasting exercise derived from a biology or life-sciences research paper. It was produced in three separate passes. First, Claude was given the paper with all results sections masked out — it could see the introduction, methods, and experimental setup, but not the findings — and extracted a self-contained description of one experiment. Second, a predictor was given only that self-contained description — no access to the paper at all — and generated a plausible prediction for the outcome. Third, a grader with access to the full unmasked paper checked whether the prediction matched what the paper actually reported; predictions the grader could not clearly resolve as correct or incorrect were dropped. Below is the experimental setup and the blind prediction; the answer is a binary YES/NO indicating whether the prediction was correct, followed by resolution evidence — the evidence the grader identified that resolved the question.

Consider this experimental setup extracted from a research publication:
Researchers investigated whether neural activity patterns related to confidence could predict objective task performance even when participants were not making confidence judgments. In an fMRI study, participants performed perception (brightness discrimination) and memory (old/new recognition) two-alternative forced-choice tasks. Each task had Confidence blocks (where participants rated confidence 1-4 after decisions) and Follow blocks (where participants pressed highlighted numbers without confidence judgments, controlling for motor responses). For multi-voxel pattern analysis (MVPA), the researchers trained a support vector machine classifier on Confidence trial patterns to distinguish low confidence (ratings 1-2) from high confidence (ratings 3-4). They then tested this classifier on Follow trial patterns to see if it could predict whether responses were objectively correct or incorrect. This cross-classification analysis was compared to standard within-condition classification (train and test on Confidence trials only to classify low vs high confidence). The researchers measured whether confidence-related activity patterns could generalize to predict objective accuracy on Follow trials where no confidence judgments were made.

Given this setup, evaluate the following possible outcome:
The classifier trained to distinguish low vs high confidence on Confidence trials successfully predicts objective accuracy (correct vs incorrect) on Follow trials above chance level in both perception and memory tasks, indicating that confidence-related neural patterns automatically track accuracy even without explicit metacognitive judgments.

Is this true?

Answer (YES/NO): NO